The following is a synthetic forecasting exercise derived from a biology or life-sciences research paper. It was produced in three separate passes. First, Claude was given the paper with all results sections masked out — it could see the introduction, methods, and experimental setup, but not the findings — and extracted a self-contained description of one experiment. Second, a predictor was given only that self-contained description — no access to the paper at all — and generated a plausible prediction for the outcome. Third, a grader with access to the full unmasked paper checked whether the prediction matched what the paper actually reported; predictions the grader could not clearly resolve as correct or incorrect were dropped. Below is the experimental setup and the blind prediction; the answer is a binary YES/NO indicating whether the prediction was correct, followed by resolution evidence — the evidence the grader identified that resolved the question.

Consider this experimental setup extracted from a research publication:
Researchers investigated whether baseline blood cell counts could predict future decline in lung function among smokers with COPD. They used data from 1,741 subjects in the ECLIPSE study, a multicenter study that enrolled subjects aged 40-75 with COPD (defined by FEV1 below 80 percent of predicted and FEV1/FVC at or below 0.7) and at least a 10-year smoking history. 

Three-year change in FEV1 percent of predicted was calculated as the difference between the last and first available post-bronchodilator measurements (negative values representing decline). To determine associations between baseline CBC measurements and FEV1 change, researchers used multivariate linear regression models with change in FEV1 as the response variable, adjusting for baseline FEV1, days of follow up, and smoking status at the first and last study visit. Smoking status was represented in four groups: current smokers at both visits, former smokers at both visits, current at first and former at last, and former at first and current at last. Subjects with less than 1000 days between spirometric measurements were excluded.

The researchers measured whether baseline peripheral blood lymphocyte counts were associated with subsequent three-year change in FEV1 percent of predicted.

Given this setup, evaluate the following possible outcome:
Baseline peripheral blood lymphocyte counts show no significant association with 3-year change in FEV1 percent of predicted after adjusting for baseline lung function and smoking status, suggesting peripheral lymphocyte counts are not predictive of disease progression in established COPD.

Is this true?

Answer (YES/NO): NO